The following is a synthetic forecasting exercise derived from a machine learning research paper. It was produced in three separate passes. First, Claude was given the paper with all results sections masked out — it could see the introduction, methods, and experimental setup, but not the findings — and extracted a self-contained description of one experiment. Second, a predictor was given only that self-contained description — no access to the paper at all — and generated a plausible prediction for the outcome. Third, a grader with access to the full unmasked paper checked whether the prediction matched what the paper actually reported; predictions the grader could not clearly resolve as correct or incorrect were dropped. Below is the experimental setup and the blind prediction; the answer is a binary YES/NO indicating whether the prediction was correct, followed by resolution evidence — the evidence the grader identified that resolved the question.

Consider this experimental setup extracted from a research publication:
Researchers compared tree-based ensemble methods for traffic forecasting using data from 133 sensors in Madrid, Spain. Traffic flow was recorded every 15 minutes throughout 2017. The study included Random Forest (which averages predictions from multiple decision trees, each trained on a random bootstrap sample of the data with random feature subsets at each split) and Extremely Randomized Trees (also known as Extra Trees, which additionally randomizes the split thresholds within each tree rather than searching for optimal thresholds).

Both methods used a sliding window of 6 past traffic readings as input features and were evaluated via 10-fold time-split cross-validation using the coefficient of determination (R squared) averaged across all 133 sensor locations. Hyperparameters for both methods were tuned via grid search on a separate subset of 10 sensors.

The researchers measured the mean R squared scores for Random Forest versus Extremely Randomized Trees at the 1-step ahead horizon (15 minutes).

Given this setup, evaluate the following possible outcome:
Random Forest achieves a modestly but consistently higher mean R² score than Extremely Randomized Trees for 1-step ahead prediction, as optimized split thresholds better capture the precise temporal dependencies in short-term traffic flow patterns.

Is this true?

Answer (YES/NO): NO